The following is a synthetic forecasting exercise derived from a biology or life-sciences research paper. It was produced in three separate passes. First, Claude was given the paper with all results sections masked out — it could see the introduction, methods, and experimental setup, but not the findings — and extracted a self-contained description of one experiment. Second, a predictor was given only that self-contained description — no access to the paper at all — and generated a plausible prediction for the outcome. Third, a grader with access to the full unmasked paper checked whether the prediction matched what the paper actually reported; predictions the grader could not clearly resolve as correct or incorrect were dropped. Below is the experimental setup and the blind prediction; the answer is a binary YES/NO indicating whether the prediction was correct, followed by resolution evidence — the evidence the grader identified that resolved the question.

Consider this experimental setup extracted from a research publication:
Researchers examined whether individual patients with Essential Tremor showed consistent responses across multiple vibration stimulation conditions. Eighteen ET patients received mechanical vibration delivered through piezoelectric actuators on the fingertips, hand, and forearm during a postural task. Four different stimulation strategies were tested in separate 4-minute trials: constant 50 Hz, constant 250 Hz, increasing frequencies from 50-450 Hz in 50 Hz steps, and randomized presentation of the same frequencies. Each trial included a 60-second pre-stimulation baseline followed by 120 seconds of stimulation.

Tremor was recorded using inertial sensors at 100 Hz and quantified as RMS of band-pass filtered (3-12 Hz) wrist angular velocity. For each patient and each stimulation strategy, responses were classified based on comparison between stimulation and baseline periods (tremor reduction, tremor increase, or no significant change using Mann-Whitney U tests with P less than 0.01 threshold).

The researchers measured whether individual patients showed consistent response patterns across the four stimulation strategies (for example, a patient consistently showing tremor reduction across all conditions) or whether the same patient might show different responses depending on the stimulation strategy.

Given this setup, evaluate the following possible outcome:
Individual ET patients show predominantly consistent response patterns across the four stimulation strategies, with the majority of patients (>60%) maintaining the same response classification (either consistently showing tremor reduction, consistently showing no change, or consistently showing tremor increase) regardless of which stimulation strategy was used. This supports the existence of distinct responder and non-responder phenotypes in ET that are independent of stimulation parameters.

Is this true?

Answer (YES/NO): NO